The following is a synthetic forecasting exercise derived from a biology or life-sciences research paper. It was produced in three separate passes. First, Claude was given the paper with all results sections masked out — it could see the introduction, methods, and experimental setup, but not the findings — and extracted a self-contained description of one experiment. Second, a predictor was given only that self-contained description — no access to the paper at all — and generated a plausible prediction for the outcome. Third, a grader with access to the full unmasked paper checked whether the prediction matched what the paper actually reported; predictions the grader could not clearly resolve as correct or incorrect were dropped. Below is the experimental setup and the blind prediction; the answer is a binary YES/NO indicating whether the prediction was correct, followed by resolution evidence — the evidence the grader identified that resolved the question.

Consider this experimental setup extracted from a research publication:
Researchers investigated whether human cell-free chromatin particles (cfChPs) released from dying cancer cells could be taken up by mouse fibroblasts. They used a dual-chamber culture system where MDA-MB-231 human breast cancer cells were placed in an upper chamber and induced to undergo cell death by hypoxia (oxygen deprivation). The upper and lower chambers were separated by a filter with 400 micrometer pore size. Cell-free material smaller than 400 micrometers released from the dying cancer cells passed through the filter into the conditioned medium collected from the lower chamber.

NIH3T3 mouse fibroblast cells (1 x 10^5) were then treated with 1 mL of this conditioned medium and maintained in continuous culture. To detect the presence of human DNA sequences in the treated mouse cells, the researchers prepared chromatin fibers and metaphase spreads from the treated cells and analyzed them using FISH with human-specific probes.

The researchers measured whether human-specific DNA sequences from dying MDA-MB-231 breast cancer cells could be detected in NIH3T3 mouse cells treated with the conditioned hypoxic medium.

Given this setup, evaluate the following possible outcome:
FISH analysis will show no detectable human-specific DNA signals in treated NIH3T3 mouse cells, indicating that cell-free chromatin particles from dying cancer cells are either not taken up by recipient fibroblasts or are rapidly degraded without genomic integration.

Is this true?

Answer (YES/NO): NO